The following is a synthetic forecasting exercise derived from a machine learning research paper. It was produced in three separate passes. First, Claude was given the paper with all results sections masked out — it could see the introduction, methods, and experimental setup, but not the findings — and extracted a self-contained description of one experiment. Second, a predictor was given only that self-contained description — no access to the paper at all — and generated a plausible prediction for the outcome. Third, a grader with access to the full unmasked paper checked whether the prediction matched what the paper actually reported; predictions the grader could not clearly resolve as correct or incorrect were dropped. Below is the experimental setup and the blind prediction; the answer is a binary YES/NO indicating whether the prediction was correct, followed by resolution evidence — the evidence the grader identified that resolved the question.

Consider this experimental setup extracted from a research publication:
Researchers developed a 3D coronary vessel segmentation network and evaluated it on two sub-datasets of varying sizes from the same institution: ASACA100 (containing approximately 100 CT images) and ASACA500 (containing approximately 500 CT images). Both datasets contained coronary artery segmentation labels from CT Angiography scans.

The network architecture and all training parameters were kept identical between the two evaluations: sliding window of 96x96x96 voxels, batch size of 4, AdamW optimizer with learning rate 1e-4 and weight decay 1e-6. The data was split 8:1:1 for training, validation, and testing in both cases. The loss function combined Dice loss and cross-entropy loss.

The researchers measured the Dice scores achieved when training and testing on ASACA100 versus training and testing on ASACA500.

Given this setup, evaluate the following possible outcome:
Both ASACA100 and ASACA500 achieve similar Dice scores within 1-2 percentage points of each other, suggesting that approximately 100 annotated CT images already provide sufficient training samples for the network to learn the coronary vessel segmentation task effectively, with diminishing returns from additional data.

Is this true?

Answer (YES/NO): YES